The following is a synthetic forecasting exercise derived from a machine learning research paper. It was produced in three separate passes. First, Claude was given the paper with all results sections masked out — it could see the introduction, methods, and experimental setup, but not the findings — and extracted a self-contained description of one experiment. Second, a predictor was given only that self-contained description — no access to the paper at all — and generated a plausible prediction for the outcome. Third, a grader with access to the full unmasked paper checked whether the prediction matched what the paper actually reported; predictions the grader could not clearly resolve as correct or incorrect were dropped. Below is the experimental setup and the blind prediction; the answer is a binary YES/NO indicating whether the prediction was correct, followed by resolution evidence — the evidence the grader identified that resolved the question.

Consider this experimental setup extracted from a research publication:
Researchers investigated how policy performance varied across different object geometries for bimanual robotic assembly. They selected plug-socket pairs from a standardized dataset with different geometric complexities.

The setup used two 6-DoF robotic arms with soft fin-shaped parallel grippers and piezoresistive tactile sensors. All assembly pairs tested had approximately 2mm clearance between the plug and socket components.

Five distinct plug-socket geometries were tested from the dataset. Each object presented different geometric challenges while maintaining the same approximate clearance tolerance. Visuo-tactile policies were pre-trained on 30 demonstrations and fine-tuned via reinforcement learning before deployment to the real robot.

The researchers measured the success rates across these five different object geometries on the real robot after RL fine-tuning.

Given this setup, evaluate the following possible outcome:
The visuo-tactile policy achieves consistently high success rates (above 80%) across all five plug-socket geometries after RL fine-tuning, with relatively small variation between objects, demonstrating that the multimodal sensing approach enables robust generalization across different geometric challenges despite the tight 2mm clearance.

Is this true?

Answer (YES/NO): NO